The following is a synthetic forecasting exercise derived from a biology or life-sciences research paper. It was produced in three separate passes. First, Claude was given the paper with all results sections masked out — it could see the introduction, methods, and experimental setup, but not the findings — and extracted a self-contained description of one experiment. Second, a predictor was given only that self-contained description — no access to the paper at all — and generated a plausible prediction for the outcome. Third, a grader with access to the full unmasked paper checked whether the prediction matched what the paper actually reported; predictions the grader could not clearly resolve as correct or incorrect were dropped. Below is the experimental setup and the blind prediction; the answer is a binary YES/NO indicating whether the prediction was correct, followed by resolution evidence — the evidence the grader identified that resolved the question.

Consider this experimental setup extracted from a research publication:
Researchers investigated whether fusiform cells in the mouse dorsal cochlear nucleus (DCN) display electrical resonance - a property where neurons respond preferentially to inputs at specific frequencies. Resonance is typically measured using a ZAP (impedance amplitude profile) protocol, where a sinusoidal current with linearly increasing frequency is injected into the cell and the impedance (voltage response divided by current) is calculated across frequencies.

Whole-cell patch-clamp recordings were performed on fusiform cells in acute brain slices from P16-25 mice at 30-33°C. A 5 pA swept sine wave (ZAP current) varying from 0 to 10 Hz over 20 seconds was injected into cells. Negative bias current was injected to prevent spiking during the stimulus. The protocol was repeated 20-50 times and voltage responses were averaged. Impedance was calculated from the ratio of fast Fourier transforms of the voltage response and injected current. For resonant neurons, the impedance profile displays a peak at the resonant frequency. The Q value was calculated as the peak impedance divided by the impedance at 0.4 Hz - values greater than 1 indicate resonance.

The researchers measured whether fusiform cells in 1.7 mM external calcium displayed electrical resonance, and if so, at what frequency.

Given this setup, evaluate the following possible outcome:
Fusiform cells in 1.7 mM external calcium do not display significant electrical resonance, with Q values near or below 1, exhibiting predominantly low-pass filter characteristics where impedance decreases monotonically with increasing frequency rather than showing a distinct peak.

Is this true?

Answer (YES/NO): NO